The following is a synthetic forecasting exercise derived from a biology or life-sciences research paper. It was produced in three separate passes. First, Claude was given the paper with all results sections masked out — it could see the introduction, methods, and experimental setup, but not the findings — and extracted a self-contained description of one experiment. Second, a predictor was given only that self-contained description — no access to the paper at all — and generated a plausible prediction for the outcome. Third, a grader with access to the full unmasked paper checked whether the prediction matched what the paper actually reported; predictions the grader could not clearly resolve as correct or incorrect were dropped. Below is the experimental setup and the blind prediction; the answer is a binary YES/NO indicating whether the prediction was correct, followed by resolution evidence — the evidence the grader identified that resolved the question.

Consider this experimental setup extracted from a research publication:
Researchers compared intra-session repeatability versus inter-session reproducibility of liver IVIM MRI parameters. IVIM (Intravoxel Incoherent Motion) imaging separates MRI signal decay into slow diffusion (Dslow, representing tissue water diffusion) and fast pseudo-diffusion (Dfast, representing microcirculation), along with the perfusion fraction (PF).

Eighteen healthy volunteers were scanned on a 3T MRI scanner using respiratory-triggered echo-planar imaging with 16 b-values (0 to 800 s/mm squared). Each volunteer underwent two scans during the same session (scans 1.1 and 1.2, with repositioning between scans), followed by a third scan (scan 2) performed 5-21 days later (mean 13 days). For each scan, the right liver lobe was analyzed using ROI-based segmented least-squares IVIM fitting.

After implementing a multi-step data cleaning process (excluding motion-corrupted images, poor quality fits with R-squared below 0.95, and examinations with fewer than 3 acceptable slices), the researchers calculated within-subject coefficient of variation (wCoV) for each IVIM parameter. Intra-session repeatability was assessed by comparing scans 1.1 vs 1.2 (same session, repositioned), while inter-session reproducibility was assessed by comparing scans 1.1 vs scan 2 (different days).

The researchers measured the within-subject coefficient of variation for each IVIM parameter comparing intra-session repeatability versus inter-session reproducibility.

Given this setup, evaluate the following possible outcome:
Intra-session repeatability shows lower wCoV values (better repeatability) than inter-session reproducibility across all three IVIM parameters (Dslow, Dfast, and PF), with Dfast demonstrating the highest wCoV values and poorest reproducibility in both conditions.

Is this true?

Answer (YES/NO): NO